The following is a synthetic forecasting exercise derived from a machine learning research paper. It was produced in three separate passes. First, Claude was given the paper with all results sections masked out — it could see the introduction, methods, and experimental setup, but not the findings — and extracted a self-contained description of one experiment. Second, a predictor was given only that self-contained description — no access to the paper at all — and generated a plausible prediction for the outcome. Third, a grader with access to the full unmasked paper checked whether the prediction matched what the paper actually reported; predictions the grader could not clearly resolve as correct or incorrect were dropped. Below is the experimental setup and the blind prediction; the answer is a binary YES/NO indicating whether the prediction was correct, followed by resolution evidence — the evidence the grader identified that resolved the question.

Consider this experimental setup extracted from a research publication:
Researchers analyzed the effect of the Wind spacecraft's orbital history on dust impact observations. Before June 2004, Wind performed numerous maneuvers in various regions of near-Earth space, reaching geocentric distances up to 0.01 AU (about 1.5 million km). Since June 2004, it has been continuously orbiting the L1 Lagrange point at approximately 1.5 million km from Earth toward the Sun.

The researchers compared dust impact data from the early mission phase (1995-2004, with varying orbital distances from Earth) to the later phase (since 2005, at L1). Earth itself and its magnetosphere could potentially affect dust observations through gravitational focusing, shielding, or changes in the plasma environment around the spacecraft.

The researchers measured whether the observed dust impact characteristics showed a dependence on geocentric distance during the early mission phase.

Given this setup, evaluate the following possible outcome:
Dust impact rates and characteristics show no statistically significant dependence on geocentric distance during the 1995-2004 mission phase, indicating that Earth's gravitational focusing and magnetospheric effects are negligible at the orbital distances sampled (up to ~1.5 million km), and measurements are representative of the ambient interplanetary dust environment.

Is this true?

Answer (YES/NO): NO